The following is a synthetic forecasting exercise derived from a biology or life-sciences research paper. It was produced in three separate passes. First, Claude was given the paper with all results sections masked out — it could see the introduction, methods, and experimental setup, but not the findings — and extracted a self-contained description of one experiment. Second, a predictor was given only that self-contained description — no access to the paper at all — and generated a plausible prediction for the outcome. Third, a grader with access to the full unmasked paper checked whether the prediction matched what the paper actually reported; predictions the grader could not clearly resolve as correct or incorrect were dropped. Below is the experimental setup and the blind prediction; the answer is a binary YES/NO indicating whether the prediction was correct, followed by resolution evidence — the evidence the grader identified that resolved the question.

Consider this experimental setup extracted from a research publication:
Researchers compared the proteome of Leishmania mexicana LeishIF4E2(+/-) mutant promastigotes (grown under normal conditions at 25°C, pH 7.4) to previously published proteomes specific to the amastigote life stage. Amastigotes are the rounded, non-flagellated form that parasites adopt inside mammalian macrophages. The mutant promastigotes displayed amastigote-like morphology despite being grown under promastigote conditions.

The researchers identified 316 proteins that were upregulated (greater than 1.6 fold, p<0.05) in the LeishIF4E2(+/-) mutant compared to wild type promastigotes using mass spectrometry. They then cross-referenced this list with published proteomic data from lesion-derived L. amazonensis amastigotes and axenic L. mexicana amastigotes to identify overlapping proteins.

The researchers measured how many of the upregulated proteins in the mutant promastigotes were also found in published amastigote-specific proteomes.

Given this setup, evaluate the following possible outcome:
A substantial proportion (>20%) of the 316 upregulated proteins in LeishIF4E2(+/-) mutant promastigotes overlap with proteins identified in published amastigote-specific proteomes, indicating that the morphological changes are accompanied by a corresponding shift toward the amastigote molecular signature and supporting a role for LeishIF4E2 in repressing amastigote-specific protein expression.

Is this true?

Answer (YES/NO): NO